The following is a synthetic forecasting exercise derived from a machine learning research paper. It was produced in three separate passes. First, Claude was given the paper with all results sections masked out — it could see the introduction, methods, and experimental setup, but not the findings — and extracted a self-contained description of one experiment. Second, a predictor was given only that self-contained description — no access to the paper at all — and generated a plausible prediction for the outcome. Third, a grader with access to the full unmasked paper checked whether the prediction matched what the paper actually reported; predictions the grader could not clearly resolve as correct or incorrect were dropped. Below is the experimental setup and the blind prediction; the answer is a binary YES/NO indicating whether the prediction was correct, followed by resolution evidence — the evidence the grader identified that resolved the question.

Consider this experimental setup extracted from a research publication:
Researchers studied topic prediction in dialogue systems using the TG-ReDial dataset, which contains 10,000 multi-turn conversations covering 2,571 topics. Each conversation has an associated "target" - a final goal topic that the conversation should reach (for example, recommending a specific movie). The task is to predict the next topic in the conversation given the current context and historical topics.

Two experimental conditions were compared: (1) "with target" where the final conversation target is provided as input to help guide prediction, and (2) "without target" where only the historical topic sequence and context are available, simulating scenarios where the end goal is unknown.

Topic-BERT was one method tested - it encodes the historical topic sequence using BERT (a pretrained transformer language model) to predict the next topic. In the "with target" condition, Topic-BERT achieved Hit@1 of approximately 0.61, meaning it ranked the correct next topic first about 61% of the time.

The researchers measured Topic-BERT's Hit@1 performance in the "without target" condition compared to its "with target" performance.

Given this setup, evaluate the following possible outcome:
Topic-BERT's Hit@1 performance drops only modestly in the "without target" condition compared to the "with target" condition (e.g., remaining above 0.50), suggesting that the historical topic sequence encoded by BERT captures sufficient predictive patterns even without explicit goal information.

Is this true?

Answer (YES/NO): NO